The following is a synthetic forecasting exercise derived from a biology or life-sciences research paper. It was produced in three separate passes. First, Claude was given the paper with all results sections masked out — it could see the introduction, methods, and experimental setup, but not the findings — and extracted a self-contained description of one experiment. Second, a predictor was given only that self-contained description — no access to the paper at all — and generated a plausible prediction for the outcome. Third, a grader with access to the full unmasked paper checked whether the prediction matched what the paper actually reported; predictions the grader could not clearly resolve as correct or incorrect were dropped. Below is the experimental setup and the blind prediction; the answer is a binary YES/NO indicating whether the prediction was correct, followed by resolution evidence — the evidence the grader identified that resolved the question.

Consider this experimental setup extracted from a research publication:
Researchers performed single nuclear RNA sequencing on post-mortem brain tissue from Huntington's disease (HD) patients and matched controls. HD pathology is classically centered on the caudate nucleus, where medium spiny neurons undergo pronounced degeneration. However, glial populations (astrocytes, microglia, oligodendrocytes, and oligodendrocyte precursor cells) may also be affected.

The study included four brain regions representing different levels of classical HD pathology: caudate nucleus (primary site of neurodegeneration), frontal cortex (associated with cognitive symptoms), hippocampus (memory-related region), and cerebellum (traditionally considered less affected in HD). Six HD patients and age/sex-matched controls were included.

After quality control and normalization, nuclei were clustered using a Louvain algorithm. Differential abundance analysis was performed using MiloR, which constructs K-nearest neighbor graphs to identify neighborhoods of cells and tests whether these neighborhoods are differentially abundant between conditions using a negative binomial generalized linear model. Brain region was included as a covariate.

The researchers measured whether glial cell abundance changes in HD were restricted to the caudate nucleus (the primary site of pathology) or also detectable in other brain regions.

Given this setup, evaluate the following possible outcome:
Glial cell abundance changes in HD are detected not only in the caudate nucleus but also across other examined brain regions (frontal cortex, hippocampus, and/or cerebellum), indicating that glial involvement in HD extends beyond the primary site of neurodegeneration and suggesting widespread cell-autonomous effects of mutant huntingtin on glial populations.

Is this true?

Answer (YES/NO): YES